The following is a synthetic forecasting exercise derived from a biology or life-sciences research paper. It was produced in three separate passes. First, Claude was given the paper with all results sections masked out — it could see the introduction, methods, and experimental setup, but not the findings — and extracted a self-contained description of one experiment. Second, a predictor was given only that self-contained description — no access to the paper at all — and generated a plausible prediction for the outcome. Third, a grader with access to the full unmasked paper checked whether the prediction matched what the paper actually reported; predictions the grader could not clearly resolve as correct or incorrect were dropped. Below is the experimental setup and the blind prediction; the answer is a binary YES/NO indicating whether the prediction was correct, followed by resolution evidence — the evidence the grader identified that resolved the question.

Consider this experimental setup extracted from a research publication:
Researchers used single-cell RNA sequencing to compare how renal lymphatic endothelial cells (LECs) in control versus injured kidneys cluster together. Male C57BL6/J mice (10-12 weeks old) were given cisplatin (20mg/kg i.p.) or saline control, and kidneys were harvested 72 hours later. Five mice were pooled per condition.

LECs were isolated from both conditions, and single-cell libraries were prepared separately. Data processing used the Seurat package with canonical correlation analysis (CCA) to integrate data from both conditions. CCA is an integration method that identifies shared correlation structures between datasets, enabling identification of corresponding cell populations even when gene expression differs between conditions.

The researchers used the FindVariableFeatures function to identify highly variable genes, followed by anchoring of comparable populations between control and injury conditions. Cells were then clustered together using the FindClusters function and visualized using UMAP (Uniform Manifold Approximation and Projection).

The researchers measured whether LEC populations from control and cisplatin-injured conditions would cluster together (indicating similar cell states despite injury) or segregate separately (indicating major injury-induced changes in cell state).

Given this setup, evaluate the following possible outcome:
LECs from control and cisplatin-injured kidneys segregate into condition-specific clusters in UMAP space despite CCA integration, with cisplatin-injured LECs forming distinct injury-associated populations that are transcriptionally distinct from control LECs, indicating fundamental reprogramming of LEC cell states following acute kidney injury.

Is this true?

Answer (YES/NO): NO